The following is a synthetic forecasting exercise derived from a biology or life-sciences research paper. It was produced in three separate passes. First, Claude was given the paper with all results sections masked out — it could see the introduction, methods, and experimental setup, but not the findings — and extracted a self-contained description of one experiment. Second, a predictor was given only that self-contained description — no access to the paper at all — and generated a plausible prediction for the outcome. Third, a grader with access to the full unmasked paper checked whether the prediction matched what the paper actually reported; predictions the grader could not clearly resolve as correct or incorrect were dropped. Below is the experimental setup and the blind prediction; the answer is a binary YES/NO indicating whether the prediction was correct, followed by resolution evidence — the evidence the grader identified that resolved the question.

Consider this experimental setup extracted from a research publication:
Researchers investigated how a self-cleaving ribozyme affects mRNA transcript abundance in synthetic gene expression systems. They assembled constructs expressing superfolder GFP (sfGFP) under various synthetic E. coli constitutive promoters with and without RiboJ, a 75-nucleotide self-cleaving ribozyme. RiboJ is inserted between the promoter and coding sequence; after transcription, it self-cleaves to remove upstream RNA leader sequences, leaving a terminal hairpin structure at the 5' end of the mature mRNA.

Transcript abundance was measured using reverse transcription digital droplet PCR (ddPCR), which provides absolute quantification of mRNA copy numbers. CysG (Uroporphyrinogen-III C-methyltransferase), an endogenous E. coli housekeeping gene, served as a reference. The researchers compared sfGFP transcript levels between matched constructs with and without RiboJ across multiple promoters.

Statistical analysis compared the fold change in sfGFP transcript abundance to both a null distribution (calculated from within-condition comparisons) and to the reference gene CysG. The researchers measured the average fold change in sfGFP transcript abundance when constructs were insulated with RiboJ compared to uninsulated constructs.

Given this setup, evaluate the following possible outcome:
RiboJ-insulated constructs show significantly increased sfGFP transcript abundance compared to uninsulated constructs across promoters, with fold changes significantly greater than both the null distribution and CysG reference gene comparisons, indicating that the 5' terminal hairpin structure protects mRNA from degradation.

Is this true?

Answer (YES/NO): YES